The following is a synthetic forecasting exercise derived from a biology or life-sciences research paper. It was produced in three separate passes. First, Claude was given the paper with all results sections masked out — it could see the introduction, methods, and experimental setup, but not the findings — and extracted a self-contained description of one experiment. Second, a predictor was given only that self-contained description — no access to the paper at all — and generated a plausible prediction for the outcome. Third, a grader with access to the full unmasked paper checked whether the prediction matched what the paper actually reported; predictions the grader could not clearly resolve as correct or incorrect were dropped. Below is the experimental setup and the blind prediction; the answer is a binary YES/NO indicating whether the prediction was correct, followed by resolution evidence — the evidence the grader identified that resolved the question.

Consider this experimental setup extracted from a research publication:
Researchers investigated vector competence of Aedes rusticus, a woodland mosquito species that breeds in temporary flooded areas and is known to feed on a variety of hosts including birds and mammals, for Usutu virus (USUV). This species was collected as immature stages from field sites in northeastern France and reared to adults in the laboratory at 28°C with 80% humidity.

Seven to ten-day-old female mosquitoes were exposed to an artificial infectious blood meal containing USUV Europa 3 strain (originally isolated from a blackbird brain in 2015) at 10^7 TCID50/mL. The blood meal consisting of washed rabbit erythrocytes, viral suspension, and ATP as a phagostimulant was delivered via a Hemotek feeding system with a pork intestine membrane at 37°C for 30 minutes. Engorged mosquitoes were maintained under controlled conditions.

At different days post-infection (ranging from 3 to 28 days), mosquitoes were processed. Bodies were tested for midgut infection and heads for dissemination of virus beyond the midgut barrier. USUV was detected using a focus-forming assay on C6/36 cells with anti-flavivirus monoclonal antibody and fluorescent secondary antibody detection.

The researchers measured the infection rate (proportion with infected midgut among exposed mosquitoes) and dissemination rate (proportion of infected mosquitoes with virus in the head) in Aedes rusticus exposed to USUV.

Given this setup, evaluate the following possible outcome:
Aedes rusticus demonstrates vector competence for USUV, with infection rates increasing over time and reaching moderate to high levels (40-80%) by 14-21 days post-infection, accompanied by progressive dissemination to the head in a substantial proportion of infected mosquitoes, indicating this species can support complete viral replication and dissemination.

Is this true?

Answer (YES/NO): NO